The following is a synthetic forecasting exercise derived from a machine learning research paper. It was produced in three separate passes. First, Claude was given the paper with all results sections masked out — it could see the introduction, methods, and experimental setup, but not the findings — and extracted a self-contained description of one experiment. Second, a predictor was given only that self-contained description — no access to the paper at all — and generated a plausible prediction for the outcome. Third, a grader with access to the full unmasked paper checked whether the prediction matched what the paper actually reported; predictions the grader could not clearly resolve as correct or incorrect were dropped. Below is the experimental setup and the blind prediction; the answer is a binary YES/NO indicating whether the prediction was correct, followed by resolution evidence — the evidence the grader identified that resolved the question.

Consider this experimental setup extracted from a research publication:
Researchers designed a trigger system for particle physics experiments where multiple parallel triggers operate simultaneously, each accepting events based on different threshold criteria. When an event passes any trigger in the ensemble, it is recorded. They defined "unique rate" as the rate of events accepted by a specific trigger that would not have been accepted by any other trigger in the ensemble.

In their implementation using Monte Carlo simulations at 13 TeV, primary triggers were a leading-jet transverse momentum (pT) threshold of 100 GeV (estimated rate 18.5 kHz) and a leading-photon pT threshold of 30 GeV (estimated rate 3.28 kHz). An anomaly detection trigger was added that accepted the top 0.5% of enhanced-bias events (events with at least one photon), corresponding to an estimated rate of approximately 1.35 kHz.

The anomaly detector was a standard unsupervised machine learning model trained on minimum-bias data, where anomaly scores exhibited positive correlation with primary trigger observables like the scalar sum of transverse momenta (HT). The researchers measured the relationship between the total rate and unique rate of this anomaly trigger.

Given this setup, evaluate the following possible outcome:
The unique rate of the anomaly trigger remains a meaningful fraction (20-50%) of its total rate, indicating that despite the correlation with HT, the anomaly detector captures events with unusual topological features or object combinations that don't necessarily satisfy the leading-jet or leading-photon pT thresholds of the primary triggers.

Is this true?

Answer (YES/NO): NO